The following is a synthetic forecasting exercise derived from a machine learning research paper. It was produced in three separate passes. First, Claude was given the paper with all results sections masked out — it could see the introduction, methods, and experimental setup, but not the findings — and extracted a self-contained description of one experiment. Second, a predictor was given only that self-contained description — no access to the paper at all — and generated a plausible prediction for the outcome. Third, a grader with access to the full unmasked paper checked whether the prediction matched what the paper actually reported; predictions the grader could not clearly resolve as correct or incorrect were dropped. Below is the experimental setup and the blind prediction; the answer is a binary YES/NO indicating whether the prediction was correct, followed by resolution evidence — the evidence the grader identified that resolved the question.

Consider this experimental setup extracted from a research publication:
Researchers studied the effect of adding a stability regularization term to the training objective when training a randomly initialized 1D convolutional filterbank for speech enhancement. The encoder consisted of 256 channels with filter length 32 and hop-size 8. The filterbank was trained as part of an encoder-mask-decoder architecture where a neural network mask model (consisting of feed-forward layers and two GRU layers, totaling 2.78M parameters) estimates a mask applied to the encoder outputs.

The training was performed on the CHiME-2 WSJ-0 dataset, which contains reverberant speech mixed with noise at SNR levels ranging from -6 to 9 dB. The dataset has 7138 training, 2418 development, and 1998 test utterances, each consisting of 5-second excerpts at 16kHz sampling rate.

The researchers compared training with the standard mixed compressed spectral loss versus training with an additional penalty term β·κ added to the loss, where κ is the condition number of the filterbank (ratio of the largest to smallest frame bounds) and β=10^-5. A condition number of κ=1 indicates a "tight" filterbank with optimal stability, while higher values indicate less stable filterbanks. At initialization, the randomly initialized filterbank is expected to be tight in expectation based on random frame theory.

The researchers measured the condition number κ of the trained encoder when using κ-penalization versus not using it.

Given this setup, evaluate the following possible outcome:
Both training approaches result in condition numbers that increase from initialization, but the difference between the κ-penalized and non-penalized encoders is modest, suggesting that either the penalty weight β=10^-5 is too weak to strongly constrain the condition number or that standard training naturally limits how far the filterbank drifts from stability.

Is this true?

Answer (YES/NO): NO